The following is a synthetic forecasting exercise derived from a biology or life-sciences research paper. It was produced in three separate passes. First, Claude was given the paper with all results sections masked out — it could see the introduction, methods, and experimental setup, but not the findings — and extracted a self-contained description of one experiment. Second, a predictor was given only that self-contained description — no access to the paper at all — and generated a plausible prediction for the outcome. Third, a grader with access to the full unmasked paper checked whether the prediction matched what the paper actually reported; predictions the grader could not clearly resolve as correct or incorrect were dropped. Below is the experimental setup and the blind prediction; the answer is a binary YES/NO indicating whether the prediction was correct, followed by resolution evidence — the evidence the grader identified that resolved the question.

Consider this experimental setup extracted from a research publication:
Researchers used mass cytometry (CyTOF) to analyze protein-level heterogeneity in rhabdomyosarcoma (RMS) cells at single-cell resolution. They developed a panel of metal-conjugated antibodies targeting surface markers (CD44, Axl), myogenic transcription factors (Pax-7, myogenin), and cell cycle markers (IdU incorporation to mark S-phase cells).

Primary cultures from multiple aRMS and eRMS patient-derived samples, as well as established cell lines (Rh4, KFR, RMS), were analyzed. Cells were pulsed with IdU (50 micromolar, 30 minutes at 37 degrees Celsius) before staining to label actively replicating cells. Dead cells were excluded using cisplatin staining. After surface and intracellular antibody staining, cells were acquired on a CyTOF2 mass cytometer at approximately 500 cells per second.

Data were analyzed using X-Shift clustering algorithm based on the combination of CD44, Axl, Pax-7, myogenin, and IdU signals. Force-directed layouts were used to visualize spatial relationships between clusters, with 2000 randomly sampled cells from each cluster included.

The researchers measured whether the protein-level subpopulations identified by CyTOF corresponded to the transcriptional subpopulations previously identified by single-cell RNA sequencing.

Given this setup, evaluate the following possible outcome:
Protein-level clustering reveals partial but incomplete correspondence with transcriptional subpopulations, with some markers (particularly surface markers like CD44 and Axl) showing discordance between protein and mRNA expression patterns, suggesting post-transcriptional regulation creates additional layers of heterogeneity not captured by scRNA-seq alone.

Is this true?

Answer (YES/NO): NO